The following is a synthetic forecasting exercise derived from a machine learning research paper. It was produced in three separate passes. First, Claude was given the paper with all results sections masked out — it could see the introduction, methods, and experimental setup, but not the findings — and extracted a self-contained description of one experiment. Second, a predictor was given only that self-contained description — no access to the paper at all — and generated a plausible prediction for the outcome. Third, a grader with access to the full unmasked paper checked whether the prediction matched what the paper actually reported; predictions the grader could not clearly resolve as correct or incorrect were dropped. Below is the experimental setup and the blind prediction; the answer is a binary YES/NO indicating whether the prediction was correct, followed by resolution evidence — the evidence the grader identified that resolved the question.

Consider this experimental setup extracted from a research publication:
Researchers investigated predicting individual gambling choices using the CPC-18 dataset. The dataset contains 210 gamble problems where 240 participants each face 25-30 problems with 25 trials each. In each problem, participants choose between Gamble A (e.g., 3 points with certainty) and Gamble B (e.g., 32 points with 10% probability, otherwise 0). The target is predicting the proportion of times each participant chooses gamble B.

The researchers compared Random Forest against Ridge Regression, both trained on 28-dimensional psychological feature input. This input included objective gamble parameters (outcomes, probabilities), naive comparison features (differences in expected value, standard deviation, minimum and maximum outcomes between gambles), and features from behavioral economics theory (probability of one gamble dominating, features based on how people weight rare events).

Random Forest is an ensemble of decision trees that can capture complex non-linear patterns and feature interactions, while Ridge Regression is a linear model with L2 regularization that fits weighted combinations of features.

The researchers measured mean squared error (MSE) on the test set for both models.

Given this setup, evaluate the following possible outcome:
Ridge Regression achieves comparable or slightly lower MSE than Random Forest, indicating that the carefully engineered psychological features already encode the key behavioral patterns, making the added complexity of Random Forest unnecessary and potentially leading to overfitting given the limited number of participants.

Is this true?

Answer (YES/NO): NO